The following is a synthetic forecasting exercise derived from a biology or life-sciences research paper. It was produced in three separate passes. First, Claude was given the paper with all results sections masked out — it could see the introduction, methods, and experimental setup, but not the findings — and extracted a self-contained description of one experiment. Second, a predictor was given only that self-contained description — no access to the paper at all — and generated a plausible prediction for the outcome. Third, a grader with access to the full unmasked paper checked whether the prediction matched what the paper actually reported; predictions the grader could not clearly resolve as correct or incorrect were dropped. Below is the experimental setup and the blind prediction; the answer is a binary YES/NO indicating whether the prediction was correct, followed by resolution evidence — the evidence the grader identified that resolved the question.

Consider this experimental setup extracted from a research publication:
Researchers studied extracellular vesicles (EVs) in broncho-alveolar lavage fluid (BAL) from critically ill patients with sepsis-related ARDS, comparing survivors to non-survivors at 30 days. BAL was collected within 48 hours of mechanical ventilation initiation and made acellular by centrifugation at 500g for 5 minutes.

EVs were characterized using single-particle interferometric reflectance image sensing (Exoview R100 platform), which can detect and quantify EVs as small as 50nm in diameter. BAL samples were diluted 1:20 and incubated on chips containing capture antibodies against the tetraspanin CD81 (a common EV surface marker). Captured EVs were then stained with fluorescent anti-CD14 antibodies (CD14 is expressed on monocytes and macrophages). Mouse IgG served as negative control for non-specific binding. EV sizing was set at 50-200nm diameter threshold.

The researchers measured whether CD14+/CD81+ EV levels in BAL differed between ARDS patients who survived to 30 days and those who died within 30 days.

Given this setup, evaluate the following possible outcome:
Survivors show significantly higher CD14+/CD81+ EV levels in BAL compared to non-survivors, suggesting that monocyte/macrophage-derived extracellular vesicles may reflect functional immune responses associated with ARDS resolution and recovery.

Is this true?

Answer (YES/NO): NO